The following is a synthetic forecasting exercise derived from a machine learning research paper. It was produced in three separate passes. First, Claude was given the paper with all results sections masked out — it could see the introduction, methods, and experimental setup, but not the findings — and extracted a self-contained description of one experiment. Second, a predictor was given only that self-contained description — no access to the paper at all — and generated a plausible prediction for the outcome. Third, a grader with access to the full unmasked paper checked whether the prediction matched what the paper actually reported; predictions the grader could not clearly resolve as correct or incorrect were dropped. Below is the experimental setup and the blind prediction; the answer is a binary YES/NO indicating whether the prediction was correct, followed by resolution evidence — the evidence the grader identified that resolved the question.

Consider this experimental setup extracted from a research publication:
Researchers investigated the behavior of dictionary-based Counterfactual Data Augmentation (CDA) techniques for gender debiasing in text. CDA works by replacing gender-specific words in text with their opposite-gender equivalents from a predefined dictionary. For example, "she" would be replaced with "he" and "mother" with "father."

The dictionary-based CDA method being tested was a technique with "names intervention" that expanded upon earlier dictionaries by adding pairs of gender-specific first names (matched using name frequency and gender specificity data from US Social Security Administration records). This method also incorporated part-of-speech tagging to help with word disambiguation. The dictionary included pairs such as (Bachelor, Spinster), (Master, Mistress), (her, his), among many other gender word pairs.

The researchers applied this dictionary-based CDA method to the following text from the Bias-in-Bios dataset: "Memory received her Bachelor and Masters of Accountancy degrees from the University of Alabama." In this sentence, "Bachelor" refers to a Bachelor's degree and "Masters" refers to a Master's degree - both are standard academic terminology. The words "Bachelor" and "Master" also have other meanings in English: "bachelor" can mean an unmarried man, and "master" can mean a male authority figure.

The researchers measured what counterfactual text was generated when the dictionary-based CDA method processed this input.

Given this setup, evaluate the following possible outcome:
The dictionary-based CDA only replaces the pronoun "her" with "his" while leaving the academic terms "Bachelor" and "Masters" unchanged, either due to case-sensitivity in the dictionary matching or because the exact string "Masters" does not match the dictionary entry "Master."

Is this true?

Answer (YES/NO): NO